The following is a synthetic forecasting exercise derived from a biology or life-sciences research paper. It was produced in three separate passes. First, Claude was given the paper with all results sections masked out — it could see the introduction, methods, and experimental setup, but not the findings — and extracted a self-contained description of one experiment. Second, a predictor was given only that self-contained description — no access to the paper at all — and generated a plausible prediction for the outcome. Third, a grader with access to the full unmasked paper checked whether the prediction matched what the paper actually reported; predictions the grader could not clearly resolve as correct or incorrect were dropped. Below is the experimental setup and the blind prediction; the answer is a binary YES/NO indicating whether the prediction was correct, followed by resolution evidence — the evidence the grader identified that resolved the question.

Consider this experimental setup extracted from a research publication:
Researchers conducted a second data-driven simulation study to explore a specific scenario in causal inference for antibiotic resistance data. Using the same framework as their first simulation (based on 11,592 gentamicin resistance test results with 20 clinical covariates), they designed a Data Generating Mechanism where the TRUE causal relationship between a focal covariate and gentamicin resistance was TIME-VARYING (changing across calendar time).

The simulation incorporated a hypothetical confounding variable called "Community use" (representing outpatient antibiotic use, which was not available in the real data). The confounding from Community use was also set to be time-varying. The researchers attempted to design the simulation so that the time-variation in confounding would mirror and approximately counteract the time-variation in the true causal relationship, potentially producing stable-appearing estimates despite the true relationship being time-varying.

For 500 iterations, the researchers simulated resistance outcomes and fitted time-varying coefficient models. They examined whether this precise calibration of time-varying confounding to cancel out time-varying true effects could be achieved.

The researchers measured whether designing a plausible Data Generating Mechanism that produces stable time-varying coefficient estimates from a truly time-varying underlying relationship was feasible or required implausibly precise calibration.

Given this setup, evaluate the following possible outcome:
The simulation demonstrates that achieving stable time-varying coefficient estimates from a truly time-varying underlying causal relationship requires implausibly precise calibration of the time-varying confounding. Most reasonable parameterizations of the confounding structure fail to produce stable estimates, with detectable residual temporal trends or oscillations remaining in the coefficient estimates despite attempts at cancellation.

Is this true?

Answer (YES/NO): NO